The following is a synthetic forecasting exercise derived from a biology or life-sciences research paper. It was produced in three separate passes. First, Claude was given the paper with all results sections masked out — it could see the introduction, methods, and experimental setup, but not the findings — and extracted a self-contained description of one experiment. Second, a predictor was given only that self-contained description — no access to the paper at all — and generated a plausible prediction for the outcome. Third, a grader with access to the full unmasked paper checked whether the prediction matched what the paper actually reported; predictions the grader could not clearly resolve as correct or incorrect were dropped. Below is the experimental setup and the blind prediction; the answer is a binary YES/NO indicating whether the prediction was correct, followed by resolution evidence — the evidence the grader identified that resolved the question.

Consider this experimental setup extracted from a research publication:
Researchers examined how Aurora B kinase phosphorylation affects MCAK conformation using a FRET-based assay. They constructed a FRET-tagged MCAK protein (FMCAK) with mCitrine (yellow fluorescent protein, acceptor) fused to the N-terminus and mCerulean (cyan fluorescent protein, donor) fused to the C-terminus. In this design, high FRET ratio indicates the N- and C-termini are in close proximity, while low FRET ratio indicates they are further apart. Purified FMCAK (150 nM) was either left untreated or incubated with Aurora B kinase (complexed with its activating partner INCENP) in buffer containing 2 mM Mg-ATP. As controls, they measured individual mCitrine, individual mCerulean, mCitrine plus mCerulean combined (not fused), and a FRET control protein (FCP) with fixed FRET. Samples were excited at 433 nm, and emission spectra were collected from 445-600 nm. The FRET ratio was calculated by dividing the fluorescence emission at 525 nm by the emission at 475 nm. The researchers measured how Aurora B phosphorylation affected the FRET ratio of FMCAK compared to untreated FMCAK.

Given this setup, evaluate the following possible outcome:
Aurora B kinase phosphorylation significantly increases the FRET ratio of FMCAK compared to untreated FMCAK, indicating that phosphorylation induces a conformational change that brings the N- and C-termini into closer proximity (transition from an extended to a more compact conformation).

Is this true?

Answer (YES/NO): NO